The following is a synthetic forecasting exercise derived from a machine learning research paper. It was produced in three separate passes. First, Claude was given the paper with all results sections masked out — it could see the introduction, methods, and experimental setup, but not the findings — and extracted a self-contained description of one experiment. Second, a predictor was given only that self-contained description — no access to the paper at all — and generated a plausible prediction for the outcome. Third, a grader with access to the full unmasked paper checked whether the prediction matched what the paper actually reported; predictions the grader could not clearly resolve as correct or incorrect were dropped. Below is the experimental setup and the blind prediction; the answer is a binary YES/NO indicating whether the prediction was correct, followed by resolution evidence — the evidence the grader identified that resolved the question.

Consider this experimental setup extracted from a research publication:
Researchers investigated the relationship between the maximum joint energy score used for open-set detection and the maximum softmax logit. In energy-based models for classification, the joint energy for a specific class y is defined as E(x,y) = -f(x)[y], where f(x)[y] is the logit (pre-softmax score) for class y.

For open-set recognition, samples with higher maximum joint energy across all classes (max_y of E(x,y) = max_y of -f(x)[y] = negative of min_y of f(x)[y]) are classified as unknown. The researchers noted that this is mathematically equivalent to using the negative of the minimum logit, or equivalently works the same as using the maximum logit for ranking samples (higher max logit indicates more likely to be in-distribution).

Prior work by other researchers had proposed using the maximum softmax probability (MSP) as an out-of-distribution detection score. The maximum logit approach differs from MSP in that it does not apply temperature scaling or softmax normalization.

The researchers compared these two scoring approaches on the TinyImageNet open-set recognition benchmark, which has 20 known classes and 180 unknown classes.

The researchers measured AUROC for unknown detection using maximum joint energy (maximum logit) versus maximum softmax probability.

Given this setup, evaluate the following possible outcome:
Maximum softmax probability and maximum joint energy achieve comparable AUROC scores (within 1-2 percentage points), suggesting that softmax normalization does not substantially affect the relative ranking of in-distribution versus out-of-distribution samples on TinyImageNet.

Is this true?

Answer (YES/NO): YES